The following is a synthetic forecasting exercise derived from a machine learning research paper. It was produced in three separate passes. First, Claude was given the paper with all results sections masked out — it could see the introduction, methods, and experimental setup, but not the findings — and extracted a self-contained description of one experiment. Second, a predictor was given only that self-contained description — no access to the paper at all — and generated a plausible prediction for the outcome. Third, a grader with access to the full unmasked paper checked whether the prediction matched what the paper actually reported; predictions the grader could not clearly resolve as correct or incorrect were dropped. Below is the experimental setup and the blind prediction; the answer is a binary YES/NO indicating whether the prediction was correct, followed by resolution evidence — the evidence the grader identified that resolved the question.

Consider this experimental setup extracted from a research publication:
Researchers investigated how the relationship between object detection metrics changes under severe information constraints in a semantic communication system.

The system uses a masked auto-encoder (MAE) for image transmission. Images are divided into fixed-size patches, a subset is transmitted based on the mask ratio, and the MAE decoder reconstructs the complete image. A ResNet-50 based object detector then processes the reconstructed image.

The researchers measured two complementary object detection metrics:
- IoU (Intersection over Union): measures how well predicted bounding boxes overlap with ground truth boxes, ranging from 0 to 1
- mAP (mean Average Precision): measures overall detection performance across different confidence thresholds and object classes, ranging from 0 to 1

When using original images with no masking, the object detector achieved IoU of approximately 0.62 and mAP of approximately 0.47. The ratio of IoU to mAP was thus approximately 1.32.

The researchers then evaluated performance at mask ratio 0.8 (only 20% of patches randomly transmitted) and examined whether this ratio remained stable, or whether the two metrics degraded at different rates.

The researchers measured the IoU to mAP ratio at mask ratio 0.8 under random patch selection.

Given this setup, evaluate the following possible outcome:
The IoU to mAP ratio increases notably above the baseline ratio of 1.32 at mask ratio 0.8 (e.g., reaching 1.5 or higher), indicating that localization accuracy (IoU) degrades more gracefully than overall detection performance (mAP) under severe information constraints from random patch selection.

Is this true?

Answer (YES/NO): YES